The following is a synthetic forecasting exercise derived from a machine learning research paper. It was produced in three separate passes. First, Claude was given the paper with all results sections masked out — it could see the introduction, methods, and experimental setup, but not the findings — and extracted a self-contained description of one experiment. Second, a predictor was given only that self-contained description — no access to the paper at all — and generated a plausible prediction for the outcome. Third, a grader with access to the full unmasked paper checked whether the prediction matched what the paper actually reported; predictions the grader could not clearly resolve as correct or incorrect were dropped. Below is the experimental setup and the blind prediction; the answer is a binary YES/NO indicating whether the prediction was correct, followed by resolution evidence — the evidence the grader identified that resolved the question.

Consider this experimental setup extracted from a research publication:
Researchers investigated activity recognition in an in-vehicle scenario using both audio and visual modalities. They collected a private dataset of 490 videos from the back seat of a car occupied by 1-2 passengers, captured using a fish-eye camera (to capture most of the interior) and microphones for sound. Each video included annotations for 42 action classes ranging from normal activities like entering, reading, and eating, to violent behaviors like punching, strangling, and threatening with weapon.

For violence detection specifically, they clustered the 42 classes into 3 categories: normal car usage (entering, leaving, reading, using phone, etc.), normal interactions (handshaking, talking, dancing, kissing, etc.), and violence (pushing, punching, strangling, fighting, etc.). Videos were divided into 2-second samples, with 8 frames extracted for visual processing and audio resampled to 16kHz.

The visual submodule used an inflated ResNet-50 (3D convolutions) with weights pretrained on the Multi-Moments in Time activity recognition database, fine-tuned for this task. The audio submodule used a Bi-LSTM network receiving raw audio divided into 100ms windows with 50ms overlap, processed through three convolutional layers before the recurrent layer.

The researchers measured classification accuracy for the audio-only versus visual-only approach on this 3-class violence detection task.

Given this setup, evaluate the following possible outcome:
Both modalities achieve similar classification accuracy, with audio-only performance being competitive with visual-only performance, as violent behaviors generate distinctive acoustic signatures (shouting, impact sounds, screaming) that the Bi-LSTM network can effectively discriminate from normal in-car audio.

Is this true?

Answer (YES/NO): YES